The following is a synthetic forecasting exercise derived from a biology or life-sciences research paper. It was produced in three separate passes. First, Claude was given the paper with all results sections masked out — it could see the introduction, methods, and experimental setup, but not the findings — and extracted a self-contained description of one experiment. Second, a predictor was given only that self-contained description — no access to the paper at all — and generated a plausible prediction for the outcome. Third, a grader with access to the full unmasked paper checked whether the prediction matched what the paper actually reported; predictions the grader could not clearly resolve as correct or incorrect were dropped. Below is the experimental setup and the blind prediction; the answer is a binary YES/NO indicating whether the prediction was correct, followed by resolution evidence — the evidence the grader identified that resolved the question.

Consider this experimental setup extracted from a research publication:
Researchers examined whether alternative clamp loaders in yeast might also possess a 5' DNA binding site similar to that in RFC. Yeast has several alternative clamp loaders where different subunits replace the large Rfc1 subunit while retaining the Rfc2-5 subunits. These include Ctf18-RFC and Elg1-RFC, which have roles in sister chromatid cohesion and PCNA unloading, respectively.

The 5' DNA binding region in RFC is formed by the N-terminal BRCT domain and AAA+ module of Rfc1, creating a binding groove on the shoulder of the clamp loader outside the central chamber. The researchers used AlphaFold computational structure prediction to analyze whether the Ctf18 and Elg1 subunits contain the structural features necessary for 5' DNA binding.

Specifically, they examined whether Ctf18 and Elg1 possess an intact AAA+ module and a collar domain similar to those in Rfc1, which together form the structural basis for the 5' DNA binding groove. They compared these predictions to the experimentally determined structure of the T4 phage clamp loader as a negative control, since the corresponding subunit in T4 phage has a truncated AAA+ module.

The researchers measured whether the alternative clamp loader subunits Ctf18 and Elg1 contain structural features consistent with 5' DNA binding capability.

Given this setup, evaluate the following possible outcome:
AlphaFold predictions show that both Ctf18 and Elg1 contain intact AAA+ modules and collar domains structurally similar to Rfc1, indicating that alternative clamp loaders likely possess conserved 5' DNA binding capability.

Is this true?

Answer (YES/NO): YES